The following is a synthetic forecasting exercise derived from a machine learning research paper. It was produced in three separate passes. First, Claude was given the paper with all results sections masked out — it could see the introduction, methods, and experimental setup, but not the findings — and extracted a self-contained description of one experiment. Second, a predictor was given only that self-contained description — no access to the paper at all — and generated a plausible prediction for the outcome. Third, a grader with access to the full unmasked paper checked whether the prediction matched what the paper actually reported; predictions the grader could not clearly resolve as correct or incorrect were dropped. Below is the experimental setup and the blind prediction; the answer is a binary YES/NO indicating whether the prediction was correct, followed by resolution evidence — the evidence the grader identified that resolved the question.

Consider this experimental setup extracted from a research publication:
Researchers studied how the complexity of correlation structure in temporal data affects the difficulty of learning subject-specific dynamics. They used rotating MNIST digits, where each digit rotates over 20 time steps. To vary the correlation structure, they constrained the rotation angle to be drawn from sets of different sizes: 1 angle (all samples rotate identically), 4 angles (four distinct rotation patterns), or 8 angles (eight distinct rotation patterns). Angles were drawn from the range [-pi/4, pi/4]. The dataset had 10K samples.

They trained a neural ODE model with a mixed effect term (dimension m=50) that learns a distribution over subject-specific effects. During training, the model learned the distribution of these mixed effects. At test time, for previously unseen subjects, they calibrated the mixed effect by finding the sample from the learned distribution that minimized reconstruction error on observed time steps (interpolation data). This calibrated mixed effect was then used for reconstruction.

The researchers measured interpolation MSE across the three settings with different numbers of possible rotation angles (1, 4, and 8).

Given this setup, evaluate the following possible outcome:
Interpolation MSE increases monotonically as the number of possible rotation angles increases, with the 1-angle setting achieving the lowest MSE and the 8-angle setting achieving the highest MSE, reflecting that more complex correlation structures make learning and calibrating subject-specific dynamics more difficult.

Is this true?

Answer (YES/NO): YES